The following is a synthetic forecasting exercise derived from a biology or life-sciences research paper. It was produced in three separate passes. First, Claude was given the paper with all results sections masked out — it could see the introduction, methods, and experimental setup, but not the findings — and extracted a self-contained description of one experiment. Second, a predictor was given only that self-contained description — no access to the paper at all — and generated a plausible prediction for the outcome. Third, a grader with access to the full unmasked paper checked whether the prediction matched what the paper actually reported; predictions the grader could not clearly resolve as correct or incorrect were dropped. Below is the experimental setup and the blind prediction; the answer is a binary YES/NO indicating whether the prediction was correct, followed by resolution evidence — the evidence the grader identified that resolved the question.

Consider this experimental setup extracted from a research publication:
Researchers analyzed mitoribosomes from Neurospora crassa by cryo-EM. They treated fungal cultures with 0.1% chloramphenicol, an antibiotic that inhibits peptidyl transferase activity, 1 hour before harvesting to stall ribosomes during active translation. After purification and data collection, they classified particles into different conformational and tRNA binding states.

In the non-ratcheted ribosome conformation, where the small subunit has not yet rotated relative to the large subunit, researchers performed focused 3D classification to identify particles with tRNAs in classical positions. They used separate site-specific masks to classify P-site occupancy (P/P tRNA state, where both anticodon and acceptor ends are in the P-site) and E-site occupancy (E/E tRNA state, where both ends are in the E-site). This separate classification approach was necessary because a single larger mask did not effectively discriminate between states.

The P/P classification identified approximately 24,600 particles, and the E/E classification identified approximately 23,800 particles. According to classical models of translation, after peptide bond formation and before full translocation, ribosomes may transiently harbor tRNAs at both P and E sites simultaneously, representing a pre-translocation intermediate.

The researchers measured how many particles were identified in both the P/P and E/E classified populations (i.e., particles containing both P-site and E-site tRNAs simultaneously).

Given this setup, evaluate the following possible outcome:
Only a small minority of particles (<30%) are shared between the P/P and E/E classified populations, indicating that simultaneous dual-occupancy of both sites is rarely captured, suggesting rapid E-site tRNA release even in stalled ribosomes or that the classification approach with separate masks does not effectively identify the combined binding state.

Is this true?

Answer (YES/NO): YES